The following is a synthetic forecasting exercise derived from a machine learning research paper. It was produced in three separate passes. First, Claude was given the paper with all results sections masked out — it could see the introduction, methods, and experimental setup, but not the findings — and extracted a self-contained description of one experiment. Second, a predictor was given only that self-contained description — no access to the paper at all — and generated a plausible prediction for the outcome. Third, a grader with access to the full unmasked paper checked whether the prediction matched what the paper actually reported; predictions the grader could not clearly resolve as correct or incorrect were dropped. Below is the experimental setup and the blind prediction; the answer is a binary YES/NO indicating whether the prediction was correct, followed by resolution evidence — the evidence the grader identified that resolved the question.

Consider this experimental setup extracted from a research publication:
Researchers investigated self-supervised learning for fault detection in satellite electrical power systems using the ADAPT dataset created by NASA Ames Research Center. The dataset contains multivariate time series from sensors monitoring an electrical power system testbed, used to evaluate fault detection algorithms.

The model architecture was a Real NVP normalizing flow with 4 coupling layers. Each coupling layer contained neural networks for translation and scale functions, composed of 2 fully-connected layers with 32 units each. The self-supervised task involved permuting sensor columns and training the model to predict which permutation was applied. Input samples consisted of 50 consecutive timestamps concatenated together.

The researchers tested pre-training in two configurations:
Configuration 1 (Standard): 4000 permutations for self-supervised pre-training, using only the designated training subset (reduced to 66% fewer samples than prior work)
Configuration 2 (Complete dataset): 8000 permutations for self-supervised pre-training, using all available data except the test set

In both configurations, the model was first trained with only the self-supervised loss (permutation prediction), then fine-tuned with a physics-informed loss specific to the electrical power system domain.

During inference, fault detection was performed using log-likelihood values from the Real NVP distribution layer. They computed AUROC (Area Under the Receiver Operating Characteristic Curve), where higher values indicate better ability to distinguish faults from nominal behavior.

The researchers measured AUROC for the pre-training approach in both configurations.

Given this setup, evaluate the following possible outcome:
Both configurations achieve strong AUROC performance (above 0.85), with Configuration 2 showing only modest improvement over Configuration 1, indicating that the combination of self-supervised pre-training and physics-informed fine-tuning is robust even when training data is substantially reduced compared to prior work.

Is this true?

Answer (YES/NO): NO